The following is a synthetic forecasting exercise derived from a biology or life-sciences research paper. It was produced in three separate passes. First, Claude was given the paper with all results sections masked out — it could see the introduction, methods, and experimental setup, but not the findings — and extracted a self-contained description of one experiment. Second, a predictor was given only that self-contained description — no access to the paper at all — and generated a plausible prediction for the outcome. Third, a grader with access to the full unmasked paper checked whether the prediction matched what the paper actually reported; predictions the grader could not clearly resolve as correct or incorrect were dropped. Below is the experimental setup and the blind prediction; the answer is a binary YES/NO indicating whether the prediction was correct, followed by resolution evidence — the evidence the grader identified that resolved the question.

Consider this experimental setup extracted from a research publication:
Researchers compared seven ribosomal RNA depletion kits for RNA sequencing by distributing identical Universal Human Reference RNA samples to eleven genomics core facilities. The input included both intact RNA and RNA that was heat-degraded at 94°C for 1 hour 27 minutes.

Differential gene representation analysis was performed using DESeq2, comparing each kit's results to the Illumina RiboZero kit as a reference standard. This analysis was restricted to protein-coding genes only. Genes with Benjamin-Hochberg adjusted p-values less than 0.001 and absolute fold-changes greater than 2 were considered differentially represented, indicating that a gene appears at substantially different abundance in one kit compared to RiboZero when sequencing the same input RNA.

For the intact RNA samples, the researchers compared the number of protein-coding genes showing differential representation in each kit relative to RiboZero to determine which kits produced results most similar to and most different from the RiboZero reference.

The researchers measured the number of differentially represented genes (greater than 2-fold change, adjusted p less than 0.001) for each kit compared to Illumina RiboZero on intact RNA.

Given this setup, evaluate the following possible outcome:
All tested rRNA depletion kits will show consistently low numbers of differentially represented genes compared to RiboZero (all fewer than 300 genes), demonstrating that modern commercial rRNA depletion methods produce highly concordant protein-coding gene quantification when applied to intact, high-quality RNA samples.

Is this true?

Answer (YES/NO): NO